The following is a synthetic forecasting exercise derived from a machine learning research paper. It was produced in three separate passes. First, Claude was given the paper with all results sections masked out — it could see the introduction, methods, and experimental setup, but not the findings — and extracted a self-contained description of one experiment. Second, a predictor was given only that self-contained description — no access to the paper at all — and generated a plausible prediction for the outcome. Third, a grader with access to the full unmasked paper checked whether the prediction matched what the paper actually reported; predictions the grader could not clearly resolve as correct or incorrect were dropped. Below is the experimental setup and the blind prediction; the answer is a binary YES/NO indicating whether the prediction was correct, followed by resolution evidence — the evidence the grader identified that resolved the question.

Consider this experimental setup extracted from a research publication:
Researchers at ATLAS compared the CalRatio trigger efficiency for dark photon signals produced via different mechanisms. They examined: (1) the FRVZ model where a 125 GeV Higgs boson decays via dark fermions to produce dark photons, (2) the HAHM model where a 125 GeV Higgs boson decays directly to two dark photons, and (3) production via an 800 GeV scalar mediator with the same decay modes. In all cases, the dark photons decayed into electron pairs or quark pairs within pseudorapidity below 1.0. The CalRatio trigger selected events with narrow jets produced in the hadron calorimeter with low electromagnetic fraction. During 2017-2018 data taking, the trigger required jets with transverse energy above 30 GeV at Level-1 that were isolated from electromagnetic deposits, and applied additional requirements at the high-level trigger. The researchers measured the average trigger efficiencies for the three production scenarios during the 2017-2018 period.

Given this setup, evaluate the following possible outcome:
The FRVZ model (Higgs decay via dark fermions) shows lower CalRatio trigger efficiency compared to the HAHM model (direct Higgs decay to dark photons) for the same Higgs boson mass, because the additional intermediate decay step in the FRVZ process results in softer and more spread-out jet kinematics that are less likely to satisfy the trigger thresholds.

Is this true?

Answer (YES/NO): YES